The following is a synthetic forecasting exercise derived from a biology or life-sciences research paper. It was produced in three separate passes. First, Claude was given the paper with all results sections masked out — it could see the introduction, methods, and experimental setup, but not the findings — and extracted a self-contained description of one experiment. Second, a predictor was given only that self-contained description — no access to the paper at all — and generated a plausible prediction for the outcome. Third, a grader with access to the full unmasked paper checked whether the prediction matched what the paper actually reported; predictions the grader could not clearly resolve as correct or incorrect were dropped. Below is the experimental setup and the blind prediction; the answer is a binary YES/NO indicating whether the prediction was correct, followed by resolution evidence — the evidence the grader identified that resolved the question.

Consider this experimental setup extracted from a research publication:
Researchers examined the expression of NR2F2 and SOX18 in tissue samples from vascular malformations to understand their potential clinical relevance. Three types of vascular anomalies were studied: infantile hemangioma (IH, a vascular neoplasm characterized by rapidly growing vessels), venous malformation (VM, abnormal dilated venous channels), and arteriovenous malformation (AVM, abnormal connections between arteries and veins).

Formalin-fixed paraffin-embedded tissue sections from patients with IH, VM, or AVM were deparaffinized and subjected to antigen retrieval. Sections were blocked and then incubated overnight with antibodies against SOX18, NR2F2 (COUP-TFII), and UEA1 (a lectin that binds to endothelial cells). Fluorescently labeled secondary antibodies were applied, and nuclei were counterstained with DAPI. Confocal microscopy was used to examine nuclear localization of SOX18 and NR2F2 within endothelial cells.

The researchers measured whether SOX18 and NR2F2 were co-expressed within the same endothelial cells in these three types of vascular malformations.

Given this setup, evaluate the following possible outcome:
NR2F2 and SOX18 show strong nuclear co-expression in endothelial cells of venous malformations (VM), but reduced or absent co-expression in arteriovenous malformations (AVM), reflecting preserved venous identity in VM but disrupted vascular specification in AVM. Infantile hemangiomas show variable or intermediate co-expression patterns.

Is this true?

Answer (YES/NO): NO